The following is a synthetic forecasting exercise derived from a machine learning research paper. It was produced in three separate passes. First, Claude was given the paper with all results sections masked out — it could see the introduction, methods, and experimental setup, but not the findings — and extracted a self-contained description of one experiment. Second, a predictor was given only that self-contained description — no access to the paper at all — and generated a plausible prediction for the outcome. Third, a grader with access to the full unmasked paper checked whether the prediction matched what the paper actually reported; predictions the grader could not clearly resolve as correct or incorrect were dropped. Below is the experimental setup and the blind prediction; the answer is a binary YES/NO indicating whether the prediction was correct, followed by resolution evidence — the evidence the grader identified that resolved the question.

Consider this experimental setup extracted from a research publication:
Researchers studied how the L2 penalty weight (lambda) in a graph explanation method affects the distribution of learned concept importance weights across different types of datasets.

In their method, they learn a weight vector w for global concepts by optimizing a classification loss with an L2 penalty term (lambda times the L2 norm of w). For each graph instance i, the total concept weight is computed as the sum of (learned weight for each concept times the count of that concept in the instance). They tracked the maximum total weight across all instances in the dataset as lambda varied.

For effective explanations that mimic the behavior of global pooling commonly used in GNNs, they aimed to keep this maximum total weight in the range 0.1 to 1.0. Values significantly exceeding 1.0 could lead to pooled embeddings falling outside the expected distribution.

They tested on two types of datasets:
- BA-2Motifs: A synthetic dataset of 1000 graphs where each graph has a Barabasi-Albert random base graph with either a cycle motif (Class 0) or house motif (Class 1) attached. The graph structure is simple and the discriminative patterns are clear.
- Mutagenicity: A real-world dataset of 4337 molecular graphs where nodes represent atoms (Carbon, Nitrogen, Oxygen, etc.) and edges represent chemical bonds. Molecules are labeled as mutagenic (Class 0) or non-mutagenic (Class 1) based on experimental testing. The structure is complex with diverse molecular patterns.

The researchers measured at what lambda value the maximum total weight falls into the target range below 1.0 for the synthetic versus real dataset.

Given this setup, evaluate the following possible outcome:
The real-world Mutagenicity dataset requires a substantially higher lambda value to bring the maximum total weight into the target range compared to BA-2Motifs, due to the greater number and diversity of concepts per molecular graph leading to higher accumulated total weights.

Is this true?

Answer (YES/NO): YES